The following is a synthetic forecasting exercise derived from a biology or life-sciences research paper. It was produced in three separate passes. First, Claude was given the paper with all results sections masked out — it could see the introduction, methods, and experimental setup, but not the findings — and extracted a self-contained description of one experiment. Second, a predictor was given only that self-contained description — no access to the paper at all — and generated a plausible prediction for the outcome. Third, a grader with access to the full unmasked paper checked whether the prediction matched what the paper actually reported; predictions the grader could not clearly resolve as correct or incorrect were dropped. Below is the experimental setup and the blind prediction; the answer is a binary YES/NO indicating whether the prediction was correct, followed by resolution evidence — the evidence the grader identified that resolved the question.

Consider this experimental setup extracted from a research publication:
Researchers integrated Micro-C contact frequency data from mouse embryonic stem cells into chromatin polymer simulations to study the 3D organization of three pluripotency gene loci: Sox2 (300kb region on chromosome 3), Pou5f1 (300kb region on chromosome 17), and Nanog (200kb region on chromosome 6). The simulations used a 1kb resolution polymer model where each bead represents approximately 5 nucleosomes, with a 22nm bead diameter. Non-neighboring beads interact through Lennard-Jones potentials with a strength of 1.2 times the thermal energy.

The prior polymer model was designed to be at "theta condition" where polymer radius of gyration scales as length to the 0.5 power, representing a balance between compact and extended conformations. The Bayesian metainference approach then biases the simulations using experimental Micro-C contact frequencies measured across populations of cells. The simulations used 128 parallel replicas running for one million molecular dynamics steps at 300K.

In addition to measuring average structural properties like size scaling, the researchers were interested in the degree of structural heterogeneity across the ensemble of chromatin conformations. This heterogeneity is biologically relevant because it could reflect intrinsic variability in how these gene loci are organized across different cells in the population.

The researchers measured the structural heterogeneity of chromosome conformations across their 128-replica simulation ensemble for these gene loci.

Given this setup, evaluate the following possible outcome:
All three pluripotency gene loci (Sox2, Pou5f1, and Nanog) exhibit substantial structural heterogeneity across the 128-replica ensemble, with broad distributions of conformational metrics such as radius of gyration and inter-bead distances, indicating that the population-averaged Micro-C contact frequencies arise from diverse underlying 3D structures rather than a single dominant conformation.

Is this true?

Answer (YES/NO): YES